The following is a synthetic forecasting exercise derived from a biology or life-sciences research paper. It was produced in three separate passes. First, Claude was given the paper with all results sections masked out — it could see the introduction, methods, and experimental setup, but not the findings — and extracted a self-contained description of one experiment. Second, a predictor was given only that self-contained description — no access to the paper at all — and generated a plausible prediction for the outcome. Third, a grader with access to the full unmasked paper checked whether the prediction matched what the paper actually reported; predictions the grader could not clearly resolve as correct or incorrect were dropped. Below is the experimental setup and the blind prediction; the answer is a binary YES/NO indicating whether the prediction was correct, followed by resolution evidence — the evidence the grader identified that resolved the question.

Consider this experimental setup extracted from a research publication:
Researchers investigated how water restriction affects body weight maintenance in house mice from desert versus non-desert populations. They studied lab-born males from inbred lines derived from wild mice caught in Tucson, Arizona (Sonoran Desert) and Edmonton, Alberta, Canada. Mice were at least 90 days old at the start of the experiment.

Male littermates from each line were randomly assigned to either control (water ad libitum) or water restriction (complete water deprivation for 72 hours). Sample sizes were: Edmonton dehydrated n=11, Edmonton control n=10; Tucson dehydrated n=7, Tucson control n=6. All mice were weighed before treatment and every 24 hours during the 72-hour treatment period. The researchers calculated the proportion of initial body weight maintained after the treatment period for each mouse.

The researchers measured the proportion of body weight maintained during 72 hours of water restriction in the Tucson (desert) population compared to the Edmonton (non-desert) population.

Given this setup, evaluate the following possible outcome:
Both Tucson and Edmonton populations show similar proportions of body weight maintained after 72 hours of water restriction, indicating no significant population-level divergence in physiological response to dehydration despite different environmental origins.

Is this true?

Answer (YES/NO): NO